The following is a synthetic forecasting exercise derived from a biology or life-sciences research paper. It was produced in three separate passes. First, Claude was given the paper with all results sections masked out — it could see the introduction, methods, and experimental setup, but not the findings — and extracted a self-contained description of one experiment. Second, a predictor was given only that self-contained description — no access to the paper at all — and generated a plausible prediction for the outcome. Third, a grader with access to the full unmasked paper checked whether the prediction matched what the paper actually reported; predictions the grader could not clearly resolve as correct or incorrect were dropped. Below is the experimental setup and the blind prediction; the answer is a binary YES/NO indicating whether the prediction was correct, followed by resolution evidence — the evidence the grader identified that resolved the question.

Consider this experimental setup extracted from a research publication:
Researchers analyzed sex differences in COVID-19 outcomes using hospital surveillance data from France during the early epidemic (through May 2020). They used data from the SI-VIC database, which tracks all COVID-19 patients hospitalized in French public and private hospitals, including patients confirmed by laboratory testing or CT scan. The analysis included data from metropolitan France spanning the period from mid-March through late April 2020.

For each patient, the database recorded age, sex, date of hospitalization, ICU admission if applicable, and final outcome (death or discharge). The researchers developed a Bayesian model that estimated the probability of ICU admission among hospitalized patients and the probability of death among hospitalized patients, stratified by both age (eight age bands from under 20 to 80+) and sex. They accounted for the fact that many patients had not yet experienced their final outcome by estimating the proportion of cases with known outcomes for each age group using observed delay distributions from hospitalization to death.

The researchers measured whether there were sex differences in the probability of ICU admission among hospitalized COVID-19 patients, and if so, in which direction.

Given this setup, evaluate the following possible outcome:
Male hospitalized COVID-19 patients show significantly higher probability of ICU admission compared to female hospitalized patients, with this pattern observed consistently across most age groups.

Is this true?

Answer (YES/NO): YES